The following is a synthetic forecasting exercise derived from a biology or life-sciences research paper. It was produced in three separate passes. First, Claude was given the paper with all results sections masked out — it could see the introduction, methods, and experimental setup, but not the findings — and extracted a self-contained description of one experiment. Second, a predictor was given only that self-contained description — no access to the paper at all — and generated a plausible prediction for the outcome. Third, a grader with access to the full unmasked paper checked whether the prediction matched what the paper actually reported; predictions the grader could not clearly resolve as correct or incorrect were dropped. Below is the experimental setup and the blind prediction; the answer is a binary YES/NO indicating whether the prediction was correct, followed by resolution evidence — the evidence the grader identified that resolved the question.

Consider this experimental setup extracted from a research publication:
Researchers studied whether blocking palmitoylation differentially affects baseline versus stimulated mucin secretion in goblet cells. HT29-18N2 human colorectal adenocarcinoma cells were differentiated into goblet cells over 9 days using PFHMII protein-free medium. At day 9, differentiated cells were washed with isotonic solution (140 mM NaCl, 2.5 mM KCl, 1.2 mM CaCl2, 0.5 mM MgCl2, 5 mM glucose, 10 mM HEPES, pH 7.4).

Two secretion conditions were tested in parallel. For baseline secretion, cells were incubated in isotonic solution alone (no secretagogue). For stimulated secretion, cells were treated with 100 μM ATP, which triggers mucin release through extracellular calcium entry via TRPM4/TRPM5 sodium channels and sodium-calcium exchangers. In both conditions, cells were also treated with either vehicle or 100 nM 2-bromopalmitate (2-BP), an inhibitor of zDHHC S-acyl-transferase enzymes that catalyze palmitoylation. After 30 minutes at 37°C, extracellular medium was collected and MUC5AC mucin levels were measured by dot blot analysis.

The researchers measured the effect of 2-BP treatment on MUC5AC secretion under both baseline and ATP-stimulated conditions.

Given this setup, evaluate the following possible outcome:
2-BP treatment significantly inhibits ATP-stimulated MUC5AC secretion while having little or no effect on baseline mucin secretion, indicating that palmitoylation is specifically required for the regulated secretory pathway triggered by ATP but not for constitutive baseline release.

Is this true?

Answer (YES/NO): NO